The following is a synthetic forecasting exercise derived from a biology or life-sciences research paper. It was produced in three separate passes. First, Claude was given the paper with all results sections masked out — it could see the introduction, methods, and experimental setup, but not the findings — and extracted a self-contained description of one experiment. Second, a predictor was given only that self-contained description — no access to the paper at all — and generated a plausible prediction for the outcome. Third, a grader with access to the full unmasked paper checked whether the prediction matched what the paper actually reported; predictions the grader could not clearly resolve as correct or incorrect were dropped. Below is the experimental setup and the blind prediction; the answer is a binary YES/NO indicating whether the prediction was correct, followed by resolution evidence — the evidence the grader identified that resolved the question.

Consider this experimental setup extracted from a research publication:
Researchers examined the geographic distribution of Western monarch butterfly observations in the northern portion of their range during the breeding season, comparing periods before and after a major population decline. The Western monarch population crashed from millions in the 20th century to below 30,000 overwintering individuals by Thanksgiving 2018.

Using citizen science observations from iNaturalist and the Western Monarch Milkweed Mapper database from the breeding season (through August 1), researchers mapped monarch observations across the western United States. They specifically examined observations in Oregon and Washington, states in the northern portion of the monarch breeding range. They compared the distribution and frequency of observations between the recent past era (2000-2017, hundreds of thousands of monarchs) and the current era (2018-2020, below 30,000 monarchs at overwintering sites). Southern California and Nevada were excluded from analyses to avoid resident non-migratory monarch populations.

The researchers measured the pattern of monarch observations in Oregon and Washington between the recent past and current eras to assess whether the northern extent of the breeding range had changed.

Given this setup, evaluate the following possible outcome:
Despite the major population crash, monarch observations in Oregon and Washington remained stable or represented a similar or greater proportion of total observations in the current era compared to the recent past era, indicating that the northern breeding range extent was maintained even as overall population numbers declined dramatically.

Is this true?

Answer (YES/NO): NO